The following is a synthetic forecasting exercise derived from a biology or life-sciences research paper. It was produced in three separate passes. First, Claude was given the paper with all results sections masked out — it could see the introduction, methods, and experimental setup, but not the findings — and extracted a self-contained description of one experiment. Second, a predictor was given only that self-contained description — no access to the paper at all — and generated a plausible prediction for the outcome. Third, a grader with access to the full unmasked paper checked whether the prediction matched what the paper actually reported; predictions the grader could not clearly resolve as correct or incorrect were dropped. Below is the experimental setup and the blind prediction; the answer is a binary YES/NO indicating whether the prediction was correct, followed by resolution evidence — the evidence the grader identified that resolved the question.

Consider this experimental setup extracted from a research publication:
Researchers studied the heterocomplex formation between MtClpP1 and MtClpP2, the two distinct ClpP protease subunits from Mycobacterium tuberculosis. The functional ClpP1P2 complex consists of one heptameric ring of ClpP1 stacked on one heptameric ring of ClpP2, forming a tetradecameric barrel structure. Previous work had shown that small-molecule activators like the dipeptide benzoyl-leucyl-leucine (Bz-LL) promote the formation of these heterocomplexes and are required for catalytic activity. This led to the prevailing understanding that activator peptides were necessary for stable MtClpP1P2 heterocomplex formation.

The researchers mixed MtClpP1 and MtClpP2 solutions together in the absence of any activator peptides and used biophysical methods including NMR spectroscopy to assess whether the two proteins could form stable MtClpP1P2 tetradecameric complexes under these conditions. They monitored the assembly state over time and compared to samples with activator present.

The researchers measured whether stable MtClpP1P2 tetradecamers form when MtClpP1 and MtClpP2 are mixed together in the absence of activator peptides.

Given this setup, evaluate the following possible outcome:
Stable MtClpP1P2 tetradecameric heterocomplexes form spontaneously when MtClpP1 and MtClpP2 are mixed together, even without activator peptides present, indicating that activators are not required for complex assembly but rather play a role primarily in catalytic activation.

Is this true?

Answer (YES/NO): YES